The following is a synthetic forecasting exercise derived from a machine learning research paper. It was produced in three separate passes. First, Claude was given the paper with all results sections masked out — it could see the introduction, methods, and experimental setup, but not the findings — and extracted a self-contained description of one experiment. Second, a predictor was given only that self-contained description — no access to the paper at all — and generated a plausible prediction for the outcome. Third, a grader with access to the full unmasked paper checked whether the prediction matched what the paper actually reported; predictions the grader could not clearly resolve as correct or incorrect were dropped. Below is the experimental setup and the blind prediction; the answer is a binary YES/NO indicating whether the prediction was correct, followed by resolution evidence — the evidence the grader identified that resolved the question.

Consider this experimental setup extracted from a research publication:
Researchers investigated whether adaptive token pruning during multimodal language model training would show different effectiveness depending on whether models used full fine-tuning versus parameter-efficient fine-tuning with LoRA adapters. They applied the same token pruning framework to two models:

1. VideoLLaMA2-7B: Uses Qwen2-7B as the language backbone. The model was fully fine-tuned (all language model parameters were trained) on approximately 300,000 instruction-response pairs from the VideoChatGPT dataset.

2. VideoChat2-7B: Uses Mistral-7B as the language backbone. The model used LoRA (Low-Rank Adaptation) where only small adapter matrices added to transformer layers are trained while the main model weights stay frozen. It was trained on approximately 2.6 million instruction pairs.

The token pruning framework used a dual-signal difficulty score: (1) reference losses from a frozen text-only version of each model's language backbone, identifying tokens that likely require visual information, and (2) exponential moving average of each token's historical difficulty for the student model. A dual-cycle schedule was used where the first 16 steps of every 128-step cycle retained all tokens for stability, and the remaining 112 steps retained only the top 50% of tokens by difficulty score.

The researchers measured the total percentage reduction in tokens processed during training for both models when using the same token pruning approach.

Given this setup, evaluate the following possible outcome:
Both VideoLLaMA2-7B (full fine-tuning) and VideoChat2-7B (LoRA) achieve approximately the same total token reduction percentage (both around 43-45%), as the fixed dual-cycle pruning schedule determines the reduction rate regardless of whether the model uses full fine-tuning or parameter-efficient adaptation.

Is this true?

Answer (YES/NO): NO